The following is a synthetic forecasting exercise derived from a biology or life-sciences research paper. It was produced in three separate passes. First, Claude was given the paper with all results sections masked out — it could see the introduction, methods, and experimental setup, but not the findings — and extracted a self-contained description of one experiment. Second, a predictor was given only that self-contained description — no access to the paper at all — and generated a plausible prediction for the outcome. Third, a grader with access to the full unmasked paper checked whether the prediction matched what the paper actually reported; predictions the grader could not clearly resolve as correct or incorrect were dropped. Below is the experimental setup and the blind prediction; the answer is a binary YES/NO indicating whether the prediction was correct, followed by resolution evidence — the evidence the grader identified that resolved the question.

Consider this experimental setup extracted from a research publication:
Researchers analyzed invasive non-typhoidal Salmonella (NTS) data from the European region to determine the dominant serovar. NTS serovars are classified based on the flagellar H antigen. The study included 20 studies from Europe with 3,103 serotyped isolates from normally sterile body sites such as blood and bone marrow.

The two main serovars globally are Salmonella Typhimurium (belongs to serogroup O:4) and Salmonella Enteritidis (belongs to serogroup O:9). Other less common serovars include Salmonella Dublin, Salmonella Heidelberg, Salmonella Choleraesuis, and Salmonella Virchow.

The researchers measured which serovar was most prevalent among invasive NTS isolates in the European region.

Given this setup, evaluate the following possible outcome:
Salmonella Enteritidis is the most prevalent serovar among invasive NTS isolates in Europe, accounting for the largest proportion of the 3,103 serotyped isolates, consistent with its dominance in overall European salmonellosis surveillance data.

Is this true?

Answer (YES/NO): YES